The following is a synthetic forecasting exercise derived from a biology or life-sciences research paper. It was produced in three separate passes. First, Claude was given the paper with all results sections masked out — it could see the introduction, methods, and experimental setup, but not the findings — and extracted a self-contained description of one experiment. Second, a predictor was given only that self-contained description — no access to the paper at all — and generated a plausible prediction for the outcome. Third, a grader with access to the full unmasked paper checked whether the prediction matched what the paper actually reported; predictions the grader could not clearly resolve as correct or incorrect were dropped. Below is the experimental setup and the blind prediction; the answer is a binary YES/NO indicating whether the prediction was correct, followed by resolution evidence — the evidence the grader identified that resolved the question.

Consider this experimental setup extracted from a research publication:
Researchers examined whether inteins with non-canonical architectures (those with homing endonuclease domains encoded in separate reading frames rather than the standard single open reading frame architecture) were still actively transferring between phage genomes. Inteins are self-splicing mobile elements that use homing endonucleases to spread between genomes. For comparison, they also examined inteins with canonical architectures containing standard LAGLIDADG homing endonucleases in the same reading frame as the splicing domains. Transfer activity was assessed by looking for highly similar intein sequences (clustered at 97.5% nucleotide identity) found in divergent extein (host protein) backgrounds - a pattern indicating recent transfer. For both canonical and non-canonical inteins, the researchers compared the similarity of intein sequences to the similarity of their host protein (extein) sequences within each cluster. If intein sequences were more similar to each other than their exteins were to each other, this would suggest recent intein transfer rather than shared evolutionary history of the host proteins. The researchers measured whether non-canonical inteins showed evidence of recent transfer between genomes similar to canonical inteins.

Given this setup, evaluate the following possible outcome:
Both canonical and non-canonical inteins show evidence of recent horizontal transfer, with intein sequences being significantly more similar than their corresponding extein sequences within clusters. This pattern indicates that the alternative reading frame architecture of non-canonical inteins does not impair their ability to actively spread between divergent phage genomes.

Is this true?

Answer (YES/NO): YES